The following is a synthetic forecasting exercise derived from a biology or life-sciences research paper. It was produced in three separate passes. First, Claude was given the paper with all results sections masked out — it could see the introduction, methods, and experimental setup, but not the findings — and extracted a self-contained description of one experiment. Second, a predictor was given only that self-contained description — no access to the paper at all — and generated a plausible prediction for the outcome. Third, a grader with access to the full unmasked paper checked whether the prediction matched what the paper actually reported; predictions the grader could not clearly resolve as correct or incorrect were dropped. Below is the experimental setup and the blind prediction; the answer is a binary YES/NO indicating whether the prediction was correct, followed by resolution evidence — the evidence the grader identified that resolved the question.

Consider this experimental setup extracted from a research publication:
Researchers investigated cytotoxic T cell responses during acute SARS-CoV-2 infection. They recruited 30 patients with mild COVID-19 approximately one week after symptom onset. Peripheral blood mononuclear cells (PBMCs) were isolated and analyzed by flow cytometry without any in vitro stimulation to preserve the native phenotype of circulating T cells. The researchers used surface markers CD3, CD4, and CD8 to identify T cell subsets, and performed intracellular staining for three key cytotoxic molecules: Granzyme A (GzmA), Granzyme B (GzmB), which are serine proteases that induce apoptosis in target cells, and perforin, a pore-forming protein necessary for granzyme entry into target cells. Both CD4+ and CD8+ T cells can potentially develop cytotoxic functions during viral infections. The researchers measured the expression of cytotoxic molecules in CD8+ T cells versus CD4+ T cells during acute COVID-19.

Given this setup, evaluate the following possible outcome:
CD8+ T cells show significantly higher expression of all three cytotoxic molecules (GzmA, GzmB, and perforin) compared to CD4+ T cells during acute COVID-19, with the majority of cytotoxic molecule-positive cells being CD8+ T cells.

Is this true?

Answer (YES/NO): YES